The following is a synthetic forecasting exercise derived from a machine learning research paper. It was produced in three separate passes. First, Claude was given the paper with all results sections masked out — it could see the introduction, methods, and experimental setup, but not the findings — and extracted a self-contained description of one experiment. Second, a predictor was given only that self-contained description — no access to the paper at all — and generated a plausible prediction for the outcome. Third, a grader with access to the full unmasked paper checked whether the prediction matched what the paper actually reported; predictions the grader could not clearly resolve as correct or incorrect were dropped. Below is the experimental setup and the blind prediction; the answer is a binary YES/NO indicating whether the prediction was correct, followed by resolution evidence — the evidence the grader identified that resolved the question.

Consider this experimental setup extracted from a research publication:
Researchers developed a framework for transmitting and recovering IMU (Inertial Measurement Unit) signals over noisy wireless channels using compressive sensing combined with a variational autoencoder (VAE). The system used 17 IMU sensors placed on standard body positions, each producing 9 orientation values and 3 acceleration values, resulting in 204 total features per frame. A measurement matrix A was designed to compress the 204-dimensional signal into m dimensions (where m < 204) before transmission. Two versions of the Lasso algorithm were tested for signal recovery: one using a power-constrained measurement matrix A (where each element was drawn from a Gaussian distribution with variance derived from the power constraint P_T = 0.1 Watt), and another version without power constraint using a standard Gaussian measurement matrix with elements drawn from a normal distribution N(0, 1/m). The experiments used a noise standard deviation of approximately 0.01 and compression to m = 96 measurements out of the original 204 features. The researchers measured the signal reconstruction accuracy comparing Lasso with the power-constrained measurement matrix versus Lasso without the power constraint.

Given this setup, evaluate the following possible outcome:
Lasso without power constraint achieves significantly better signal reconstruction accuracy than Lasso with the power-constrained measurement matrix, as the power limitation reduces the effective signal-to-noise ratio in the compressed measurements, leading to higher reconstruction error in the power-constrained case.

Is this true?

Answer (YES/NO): YES